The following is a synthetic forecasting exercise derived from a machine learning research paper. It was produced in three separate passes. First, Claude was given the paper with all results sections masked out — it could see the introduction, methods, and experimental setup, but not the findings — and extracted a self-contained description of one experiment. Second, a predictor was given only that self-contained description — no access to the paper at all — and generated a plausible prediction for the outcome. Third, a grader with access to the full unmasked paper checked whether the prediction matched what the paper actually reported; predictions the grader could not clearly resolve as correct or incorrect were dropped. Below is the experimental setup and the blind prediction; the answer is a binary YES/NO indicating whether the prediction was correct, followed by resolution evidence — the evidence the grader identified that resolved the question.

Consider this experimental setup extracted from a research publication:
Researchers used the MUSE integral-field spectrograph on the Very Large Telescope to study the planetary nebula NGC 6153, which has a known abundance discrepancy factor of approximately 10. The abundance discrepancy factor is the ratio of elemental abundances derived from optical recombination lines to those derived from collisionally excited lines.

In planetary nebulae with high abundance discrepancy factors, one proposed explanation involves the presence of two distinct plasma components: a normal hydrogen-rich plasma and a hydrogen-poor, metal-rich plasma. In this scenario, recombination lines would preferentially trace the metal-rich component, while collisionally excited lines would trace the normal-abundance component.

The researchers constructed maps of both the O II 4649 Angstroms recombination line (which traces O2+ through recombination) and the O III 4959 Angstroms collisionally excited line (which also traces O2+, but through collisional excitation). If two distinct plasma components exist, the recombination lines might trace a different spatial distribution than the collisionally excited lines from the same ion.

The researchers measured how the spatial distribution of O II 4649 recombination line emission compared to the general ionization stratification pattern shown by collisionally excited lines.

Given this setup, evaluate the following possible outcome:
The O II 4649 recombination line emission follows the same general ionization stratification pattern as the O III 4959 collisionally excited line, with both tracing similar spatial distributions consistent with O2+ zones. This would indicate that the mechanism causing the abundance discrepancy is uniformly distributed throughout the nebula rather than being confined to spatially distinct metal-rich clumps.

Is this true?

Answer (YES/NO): NO